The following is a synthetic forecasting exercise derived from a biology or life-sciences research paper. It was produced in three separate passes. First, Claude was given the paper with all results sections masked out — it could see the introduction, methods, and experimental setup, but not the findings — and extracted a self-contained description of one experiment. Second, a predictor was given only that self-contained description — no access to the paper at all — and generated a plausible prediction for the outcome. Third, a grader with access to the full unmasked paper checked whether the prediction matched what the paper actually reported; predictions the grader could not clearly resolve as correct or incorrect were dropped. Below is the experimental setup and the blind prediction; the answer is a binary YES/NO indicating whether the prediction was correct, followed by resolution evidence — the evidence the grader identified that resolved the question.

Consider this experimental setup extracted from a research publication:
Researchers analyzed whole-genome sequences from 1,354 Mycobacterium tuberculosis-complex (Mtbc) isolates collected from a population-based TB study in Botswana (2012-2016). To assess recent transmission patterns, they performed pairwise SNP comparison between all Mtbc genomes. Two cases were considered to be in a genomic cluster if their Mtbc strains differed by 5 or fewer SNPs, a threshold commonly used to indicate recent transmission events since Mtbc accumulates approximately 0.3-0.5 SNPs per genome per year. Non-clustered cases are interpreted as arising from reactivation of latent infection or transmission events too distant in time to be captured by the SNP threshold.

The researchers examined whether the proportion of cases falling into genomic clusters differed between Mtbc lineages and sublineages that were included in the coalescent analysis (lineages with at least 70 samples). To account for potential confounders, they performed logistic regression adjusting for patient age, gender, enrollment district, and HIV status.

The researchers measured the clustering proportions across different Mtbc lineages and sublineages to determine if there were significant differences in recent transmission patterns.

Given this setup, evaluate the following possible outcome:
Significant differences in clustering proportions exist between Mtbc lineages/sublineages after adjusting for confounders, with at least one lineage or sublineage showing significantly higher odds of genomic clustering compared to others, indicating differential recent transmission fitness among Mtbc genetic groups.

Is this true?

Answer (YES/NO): YES